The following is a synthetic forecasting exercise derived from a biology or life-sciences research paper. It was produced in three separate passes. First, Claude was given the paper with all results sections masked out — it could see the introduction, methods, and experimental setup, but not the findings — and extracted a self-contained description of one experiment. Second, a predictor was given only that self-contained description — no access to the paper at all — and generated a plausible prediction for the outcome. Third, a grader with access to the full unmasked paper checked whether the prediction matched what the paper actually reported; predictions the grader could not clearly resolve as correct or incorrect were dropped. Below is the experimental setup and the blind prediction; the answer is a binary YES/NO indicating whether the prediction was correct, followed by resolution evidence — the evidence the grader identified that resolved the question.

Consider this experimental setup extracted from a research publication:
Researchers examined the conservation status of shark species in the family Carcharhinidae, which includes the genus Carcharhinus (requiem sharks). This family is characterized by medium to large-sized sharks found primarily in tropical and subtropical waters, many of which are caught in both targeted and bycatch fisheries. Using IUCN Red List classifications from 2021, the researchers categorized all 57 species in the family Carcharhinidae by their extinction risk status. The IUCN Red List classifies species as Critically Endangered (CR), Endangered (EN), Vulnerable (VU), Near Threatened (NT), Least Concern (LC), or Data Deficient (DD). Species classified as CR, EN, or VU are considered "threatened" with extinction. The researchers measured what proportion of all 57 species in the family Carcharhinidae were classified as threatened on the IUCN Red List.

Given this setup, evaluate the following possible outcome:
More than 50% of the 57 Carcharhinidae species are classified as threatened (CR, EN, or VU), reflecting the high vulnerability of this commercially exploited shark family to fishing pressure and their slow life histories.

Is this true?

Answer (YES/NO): YES